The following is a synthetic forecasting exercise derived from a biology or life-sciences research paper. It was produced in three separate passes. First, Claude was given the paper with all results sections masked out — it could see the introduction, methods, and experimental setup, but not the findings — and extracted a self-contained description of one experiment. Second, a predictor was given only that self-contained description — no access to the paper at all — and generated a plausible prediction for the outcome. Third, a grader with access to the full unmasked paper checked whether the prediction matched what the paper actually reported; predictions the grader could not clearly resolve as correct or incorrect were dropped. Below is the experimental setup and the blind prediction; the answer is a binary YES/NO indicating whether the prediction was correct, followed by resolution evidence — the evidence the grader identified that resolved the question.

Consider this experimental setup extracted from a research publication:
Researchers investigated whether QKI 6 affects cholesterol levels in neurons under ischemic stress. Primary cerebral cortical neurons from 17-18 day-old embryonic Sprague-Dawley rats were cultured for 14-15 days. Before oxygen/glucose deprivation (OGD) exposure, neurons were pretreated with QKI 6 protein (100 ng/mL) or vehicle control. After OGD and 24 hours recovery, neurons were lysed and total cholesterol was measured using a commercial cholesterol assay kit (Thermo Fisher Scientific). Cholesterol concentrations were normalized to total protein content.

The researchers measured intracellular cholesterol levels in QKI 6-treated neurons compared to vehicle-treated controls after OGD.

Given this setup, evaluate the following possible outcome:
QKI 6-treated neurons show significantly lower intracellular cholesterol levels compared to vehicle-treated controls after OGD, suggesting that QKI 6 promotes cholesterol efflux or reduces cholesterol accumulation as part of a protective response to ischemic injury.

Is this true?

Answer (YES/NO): NO